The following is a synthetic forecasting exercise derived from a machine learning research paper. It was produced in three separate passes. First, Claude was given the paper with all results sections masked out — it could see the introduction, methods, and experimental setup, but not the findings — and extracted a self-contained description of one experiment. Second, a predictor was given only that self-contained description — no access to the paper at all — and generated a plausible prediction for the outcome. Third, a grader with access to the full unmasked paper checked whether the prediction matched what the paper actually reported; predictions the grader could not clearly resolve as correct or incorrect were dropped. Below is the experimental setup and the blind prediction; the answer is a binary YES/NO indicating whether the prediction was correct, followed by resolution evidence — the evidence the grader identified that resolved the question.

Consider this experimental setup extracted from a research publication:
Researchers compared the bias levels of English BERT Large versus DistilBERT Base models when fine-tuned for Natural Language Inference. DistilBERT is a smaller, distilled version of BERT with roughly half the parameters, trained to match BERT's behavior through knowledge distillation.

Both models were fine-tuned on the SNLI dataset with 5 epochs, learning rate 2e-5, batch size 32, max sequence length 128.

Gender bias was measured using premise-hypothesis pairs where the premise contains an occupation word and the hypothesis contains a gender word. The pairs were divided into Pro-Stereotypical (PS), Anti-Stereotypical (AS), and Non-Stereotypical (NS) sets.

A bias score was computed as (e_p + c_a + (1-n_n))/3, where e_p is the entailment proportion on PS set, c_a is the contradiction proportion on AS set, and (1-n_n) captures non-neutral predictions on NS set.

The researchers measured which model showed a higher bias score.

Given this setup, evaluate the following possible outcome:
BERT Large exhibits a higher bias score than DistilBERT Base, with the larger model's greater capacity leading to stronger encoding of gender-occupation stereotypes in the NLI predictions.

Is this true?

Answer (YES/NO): NO